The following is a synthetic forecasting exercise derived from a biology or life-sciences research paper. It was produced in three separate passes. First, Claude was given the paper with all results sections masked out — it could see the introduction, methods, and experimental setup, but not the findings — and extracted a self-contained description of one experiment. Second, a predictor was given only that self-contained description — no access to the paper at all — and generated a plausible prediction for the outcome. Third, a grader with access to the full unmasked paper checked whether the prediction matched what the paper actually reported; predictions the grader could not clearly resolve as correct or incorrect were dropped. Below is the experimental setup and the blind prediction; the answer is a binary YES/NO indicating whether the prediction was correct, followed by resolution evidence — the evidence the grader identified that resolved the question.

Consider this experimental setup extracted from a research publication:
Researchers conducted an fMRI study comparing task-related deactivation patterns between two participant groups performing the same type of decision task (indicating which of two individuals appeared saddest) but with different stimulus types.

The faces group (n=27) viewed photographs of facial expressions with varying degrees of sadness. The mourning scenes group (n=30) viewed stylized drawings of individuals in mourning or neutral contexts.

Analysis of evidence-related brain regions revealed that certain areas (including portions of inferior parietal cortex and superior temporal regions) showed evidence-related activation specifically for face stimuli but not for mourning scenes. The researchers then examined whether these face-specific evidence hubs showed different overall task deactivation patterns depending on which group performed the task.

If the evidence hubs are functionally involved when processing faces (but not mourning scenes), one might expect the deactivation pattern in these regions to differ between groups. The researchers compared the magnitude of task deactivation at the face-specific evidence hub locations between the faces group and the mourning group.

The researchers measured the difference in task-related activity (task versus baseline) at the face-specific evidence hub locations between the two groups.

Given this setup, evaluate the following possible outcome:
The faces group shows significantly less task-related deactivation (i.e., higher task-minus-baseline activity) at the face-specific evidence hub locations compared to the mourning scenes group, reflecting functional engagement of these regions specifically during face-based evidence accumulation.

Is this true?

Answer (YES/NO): NO